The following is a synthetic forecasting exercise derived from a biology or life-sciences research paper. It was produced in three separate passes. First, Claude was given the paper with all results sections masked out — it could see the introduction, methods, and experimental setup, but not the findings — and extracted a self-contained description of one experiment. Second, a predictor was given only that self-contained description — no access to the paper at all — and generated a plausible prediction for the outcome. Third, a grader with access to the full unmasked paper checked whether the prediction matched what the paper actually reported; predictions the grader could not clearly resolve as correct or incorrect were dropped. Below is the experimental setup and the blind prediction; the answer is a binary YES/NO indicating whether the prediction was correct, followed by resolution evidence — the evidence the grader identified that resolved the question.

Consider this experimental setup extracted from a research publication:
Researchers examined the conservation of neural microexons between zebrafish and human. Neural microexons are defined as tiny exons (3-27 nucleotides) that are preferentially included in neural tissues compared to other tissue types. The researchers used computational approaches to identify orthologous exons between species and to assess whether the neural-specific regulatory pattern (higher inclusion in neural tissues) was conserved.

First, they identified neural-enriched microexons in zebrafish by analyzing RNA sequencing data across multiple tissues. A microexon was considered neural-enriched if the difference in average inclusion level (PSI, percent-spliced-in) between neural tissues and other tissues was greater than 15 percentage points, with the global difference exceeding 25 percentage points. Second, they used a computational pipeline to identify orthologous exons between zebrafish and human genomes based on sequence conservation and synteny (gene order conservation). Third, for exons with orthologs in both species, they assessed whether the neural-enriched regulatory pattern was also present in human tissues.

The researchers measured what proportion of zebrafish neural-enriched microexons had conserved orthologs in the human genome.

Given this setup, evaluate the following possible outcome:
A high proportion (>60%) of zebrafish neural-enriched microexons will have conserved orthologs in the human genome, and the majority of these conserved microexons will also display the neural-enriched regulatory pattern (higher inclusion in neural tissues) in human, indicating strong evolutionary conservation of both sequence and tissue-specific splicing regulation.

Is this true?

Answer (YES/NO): NO